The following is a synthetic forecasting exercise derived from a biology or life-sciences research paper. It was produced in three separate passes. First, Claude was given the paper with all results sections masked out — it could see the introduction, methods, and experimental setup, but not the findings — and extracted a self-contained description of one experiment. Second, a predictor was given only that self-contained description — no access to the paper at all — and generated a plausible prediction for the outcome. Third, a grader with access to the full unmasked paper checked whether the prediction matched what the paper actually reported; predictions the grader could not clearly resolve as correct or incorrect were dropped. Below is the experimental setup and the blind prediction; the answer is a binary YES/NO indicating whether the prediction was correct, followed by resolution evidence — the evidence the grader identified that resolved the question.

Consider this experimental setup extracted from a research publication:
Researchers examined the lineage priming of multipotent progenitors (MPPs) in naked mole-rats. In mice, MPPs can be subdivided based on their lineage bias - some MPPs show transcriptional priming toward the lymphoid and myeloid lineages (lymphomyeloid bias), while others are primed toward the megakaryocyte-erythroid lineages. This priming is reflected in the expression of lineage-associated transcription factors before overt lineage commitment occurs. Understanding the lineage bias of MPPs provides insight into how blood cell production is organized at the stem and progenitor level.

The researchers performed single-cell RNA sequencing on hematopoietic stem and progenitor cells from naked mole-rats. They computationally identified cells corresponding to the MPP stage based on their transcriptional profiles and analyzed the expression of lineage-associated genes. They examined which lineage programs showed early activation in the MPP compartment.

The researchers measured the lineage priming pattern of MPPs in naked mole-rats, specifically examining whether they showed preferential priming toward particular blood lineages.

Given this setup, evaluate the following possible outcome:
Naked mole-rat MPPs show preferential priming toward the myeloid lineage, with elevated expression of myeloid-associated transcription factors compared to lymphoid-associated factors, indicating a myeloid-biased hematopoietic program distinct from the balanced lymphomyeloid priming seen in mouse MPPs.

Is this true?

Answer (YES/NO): NO